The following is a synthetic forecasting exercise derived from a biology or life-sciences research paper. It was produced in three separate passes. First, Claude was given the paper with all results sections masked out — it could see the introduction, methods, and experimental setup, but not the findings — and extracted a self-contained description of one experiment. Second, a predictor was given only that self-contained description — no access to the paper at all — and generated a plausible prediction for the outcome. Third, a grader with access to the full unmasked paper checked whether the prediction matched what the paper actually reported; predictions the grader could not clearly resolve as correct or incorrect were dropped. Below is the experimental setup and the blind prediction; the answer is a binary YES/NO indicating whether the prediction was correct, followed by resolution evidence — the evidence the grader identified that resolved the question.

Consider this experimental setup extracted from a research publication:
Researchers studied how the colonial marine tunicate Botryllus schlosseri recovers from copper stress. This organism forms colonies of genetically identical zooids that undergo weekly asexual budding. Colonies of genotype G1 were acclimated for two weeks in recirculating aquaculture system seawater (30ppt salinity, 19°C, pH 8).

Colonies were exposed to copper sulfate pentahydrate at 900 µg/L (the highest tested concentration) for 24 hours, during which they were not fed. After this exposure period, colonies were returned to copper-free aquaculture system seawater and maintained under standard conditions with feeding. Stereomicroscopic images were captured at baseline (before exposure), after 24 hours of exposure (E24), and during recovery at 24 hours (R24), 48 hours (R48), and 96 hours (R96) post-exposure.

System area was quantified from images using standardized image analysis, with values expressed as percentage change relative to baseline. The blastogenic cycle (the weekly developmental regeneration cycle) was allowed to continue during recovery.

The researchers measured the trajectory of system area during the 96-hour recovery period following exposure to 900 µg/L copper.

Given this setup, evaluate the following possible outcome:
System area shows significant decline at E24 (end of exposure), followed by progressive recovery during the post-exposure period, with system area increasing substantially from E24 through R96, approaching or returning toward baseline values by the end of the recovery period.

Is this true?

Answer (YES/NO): NO